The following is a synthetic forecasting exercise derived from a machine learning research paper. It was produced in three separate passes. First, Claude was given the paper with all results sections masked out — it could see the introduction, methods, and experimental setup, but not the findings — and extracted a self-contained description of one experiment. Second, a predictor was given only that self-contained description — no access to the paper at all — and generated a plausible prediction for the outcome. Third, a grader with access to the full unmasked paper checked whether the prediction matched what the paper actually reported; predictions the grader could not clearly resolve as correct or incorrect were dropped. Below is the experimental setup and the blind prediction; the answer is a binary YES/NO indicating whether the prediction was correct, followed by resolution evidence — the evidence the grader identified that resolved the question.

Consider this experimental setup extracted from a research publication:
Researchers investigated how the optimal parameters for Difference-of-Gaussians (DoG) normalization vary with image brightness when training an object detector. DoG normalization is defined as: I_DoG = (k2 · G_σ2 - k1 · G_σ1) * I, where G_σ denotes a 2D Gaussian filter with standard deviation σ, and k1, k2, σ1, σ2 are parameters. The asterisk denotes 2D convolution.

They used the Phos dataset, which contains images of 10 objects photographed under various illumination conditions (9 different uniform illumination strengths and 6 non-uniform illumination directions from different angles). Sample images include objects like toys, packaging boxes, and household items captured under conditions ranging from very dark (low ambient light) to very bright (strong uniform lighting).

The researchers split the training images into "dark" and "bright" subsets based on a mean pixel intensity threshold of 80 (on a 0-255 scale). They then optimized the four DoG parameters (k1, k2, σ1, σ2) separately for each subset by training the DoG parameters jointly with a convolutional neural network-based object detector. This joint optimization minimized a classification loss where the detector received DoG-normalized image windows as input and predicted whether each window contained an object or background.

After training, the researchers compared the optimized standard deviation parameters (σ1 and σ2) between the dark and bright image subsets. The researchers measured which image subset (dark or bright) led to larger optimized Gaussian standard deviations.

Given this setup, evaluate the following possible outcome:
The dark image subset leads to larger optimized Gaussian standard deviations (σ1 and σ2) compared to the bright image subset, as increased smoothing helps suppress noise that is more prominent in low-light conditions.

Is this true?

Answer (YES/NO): YES